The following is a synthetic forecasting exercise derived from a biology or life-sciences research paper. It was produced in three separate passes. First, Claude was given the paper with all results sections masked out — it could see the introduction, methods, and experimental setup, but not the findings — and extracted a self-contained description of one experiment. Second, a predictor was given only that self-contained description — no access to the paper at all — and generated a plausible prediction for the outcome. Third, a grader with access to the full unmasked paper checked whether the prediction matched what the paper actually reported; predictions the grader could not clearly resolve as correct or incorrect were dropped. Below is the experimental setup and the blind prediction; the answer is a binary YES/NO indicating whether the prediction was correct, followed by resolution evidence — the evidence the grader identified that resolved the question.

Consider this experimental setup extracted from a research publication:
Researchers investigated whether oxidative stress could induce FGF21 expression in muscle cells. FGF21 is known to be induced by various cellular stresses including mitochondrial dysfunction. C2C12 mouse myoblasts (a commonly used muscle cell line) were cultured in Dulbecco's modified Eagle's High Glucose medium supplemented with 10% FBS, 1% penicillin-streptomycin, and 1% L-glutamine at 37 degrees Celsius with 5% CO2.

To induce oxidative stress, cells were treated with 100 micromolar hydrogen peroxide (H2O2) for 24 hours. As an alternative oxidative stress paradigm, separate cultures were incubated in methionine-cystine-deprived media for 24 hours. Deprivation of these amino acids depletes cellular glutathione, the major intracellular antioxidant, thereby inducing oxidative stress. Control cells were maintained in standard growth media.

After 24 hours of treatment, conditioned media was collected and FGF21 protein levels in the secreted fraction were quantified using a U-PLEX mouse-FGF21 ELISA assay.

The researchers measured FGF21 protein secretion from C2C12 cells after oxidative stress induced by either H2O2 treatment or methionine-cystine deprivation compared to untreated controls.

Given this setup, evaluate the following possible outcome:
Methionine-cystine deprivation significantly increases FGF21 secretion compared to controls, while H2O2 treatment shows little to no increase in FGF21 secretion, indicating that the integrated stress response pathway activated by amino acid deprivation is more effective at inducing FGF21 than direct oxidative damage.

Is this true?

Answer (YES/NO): NO